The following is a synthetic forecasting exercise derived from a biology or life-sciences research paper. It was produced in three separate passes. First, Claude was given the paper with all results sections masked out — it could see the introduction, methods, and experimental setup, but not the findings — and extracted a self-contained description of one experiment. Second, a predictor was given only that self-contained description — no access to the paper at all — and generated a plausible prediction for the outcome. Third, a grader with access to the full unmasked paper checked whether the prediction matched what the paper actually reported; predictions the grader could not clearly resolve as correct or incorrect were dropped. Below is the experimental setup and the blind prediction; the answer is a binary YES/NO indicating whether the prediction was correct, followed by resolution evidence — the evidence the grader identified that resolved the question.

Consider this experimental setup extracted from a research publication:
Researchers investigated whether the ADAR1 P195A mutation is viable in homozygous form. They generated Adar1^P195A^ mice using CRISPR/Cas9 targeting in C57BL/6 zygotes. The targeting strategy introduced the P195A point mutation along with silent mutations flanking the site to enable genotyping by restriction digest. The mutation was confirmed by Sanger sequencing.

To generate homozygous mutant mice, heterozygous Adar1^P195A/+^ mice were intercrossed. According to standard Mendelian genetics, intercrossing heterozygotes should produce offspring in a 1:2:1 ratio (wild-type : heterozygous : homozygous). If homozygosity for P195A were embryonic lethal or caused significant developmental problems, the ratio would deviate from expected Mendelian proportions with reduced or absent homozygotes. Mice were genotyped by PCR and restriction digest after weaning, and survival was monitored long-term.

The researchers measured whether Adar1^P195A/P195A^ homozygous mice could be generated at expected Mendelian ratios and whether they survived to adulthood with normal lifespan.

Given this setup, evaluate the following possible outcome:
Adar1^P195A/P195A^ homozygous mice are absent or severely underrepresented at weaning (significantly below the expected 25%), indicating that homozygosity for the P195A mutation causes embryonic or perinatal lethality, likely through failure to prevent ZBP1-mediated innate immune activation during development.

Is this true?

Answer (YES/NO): NO